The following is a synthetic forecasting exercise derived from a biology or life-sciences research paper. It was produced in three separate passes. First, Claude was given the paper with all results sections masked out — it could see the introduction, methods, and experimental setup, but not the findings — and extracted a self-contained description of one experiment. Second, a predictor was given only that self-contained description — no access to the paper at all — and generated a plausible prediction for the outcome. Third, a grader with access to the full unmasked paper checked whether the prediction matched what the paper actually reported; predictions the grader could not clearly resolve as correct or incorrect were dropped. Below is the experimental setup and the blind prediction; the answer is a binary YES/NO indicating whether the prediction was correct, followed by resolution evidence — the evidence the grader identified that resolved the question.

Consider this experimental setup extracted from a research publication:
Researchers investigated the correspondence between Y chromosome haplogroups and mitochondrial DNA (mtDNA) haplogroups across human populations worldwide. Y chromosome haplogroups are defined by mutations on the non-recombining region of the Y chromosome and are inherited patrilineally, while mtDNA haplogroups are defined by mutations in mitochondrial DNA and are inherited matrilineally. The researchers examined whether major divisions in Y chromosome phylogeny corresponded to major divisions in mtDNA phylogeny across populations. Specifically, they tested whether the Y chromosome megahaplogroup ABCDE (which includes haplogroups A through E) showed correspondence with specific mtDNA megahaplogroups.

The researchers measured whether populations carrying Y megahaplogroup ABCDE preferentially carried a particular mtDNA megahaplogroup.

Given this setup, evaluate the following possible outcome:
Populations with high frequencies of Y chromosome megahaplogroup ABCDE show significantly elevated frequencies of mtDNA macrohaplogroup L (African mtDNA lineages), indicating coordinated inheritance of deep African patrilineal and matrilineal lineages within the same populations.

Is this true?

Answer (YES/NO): NO